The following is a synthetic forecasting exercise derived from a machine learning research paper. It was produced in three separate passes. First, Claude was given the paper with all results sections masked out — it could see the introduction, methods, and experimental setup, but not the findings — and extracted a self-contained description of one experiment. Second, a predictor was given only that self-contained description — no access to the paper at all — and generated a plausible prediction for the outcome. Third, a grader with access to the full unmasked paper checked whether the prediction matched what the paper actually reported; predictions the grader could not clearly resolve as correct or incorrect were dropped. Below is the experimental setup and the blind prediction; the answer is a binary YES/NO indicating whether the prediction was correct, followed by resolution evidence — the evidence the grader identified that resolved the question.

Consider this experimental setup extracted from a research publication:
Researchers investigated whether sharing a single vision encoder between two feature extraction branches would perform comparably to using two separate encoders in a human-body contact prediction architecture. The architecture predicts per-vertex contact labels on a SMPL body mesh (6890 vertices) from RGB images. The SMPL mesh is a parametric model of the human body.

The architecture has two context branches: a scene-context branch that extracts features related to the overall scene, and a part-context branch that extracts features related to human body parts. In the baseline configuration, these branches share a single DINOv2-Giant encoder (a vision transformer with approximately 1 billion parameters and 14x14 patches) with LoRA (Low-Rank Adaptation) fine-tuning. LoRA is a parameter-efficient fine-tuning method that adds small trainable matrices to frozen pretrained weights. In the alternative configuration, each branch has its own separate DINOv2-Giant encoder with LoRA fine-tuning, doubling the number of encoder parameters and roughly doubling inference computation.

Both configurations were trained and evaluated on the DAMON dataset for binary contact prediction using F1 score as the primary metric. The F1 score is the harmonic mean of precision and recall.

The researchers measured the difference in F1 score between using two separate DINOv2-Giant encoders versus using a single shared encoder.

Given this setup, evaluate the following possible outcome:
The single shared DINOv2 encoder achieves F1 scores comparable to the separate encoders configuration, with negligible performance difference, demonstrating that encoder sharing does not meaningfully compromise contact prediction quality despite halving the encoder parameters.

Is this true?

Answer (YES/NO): YES